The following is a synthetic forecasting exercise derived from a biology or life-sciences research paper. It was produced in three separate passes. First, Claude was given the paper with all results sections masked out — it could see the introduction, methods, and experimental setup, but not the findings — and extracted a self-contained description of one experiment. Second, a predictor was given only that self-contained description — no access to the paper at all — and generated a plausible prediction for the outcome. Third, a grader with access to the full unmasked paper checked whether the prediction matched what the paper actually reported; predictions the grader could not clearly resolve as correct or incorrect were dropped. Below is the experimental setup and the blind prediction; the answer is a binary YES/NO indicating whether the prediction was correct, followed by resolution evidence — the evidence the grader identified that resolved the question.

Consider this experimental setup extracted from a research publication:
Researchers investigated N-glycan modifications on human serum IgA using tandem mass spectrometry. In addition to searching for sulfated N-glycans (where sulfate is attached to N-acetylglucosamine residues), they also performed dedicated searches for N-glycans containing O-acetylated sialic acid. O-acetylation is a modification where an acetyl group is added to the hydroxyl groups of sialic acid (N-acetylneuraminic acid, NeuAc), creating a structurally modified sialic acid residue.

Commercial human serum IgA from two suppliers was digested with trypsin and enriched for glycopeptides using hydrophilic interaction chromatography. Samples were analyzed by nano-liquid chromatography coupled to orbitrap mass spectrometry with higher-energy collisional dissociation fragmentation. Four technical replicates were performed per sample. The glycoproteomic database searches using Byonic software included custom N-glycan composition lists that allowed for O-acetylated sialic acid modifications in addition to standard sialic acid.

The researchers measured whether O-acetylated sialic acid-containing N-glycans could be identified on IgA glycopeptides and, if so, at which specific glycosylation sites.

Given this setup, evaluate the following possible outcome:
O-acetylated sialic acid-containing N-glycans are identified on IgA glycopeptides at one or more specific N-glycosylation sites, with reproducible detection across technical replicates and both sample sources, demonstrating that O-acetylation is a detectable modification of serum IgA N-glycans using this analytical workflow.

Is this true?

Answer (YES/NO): NO